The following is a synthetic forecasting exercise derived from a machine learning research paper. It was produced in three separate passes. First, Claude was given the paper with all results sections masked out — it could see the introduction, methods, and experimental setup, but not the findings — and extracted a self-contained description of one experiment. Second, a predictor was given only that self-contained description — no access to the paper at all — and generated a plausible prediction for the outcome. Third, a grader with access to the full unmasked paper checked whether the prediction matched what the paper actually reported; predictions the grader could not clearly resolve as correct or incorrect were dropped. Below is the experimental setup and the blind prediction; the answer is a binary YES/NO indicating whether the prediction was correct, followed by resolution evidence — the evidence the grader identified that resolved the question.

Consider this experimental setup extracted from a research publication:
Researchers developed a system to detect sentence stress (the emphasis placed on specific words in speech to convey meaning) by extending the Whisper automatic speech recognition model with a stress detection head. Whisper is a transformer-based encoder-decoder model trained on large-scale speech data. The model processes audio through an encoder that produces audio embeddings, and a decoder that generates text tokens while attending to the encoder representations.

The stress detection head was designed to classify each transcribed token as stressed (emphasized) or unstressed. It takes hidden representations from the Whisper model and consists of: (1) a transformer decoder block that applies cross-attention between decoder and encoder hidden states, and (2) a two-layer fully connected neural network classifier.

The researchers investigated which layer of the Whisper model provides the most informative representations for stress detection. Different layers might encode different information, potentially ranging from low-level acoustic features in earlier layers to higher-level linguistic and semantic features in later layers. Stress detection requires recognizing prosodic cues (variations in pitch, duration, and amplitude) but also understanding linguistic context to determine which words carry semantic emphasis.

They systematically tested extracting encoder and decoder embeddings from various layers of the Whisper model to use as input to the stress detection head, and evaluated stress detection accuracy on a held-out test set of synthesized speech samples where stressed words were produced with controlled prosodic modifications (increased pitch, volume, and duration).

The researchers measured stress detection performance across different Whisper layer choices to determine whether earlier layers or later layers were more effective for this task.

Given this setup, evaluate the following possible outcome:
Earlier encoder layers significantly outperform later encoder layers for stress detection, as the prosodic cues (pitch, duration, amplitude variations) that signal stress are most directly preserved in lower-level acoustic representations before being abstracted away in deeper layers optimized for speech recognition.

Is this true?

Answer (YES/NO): NO